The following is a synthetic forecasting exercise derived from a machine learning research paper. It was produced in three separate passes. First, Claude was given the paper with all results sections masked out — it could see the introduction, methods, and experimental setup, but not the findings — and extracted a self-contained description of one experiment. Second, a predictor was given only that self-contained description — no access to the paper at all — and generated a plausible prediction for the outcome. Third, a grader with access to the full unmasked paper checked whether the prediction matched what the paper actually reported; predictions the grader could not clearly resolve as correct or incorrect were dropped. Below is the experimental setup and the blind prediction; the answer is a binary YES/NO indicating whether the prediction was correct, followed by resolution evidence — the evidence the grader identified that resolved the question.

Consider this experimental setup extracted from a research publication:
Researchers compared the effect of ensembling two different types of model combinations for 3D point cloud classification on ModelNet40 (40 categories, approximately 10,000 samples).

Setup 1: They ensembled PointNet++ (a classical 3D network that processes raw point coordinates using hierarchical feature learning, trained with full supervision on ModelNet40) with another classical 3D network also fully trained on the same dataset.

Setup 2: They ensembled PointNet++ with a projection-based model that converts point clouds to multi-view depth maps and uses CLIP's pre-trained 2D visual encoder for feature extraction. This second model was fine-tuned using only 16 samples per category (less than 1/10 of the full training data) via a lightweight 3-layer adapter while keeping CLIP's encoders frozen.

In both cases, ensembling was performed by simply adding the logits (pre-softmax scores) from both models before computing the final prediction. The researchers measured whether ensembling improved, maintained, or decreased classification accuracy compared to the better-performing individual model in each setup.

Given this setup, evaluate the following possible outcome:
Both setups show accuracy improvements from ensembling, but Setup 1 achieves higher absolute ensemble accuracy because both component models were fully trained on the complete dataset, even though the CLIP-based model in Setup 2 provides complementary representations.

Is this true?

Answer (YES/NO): NO